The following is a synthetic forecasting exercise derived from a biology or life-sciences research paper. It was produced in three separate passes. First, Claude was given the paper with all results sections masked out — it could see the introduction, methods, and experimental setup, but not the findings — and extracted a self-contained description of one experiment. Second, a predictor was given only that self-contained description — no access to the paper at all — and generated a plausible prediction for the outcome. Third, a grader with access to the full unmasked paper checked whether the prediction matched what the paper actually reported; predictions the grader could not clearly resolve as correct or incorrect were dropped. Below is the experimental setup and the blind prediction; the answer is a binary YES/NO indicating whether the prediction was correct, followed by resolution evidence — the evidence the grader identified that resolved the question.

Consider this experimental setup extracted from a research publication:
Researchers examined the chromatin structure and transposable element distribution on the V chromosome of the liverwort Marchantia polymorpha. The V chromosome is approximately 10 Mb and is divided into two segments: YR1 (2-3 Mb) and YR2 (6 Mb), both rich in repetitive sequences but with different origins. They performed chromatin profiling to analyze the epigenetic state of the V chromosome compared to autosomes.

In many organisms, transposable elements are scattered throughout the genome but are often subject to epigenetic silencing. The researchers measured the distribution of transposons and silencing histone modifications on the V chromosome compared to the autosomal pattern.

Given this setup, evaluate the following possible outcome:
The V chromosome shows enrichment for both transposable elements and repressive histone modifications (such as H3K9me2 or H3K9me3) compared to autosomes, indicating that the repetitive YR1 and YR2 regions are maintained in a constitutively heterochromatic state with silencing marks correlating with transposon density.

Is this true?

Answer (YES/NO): YES